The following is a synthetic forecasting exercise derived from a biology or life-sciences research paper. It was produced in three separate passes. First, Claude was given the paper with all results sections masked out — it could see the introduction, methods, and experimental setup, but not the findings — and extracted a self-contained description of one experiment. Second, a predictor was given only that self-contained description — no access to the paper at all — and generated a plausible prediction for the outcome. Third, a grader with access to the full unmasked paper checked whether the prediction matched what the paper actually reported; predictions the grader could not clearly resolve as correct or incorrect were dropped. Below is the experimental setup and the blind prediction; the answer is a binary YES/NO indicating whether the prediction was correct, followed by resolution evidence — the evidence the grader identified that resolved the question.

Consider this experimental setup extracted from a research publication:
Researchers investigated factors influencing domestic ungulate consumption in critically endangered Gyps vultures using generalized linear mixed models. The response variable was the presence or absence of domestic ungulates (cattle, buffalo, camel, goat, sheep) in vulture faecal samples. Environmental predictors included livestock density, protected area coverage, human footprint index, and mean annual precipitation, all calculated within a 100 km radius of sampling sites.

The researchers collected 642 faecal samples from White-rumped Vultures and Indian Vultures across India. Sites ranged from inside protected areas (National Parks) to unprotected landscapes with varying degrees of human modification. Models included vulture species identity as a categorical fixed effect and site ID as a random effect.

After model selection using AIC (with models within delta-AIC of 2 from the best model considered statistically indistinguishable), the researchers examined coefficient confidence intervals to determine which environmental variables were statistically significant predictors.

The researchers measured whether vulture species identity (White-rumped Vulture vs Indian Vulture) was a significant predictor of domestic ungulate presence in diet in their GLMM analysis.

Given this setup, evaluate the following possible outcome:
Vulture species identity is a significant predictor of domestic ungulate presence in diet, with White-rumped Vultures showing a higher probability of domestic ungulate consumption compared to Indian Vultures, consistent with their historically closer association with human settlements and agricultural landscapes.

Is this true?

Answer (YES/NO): NO